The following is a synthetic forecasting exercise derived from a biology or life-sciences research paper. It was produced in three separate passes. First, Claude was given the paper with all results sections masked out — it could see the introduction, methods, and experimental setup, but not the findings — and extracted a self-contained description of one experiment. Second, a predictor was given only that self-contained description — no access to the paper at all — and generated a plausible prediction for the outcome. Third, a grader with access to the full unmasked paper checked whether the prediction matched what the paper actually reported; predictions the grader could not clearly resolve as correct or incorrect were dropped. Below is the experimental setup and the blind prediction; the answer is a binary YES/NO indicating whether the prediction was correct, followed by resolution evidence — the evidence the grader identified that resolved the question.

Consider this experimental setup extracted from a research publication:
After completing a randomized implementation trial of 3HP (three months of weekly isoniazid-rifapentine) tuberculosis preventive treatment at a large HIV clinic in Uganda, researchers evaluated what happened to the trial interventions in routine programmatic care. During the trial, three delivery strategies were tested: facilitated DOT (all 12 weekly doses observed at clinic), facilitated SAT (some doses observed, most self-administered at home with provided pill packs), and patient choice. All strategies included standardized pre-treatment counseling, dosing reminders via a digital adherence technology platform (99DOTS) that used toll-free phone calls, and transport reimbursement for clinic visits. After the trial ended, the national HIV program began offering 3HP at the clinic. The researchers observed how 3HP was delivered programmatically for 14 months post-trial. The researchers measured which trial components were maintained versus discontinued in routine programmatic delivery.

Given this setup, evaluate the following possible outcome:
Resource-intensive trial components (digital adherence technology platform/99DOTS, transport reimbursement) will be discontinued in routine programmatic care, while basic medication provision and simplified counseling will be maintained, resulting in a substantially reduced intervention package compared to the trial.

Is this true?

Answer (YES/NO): YES